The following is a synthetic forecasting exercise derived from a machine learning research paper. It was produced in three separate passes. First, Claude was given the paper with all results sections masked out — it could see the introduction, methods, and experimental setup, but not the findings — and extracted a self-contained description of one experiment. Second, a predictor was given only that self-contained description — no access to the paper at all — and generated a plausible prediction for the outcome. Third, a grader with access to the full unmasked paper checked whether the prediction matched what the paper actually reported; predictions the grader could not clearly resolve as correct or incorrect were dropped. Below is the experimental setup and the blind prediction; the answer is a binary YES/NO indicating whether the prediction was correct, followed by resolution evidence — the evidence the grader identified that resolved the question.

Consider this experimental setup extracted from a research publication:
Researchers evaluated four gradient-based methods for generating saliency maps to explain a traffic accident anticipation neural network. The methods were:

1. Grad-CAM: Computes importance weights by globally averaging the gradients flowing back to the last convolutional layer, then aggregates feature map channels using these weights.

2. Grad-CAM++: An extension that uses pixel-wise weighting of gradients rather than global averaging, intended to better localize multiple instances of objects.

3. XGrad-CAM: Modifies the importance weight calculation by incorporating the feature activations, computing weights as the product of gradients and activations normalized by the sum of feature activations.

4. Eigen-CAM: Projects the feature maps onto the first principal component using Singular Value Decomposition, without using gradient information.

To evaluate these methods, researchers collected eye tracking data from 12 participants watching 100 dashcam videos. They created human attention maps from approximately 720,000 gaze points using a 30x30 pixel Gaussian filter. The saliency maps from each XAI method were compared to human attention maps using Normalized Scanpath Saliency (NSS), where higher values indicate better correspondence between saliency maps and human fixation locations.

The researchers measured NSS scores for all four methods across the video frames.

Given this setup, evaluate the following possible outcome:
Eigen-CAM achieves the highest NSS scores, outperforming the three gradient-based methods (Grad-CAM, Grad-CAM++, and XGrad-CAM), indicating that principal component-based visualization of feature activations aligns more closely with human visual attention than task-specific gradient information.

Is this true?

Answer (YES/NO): NO